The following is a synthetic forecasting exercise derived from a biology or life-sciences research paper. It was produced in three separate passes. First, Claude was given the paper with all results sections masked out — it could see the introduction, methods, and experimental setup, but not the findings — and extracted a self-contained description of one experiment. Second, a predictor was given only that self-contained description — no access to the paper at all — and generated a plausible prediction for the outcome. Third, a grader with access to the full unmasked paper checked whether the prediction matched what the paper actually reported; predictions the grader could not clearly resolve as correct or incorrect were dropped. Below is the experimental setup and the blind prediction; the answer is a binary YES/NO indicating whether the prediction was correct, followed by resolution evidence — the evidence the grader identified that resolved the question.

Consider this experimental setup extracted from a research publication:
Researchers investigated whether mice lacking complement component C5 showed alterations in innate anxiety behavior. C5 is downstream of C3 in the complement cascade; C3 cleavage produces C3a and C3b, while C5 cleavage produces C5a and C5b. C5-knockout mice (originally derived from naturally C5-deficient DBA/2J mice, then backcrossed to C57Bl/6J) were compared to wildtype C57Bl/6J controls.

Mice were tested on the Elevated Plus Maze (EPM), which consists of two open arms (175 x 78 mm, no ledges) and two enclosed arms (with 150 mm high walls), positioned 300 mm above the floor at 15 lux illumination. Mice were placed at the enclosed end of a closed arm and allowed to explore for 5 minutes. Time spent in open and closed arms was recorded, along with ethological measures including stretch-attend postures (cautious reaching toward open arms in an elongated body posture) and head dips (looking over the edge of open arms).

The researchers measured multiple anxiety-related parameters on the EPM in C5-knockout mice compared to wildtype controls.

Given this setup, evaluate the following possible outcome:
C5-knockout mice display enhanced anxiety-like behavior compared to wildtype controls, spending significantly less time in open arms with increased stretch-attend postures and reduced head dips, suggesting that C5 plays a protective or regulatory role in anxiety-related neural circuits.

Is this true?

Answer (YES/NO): NO